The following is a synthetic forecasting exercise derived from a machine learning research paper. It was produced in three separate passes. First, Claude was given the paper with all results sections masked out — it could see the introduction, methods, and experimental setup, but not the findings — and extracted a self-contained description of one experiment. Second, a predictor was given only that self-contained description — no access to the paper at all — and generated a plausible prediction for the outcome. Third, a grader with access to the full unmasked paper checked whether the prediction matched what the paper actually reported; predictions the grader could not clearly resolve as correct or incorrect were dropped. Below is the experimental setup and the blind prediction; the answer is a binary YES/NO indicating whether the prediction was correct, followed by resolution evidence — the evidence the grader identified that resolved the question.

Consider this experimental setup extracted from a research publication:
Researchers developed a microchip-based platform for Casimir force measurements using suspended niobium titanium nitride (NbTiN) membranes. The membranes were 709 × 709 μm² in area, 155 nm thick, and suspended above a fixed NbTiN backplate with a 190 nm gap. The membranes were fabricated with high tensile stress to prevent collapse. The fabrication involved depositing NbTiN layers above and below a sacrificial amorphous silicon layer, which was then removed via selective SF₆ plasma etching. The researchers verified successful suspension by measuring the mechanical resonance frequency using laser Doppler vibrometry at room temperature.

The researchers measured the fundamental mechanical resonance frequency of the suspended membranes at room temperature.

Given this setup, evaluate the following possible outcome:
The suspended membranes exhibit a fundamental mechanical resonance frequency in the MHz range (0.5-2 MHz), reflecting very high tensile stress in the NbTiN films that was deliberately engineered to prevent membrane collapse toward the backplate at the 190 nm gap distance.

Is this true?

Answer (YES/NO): NO